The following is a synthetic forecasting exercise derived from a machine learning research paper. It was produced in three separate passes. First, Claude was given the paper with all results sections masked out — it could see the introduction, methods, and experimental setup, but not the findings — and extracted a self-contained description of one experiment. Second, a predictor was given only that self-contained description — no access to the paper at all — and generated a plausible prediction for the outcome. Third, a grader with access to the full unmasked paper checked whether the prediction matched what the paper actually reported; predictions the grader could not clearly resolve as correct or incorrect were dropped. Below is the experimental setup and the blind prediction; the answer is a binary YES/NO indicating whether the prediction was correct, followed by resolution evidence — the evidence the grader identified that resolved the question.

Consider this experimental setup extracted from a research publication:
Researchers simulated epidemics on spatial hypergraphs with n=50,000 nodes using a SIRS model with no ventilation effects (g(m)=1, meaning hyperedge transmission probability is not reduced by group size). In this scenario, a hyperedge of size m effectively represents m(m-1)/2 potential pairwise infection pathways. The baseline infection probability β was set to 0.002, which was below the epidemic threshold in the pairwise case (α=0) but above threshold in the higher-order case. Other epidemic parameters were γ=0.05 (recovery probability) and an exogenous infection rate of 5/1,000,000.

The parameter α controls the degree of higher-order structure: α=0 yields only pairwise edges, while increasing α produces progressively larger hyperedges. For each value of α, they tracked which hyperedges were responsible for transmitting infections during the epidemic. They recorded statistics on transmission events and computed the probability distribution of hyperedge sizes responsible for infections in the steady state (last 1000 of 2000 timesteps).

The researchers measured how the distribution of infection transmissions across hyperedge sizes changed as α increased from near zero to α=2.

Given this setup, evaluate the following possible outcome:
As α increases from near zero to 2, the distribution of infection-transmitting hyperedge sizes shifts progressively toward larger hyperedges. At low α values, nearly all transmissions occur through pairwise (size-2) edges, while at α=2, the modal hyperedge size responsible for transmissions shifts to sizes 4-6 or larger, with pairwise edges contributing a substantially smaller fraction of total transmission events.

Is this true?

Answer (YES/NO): NO